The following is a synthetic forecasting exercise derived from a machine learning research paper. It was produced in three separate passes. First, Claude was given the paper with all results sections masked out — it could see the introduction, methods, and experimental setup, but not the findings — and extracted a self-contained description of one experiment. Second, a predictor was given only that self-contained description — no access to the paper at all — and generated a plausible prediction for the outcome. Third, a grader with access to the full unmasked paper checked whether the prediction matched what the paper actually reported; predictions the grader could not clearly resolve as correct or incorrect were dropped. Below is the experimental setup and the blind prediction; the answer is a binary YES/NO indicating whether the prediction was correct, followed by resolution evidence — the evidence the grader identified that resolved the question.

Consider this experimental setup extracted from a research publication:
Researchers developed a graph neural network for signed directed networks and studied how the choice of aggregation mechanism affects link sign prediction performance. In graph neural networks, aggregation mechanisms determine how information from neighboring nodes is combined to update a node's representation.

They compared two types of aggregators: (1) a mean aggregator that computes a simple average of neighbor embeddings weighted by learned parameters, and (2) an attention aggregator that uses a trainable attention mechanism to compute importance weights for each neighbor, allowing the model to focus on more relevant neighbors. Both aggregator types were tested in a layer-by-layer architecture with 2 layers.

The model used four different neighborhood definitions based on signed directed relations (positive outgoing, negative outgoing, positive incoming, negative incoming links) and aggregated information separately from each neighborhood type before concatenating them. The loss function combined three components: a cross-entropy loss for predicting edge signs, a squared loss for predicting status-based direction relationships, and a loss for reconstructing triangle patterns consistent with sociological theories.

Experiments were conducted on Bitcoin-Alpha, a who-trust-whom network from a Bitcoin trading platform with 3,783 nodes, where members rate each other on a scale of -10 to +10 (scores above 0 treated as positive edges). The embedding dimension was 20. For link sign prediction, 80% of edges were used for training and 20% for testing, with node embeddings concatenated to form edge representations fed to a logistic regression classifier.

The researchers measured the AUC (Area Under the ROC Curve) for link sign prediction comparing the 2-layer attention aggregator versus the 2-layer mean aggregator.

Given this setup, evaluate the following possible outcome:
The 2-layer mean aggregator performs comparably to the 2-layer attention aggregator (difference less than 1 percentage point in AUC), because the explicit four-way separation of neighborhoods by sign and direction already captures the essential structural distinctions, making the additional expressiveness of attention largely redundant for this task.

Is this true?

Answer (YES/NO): NO